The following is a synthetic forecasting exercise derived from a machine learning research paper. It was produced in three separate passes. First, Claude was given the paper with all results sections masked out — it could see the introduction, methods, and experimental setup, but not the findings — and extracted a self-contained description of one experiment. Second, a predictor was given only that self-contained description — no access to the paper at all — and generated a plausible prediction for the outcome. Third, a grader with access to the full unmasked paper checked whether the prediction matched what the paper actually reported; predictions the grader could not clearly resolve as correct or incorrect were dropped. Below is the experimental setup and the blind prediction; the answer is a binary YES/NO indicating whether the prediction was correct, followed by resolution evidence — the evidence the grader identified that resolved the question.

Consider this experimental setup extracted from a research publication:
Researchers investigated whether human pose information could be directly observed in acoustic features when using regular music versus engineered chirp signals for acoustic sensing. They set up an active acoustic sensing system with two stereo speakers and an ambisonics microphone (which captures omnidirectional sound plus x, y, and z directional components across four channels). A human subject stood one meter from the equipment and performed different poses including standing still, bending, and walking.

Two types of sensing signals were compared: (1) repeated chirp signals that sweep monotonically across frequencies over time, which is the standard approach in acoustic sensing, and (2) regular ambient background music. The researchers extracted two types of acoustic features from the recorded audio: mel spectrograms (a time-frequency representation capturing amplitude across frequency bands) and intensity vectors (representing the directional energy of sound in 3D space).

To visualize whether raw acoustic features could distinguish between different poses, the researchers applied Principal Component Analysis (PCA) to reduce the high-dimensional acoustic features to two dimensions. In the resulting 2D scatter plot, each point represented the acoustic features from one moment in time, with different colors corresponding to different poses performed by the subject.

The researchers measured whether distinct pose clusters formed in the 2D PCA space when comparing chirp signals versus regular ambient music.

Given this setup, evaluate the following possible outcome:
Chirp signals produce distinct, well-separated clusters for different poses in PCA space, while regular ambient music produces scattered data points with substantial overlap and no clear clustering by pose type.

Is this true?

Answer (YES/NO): YES